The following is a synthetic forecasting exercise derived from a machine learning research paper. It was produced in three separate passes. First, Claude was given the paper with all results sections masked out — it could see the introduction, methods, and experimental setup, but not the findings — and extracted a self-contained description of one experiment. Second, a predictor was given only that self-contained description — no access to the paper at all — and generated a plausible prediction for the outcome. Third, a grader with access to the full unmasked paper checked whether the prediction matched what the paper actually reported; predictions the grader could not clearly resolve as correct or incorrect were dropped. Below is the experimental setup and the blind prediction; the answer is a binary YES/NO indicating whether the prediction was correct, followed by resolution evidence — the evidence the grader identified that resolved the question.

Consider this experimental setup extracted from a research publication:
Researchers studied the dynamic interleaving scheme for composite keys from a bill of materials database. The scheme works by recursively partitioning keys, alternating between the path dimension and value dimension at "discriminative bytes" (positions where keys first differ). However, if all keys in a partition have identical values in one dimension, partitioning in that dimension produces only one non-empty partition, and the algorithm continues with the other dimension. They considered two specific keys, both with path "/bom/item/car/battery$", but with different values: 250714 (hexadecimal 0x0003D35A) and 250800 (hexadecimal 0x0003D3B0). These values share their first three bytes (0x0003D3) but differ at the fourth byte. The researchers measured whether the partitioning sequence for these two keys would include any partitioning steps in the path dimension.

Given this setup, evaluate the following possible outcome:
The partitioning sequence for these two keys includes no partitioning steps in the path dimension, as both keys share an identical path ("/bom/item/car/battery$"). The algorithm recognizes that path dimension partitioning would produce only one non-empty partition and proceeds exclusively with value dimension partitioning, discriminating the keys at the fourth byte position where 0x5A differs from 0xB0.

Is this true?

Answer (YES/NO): YES